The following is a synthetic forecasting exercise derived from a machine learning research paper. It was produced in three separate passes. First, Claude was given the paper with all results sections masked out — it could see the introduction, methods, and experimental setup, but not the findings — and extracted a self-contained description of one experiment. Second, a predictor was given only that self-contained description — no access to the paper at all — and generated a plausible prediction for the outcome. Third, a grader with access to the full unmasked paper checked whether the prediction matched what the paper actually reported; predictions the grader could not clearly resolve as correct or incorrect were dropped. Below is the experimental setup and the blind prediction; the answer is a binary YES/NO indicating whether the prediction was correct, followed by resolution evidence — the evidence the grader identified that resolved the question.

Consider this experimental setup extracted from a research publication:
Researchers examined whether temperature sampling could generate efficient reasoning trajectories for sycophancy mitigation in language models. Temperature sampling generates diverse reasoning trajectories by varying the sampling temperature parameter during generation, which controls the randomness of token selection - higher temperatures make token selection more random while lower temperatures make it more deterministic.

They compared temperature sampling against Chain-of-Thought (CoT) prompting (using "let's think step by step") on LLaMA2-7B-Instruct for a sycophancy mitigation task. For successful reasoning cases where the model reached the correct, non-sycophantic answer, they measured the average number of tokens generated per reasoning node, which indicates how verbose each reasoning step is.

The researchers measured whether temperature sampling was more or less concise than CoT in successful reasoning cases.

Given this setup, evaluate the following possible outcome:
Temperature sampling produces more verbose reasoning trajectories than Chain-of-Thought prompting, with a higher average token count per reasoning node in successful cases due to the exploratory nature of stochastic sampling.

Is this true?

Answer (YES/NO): NO